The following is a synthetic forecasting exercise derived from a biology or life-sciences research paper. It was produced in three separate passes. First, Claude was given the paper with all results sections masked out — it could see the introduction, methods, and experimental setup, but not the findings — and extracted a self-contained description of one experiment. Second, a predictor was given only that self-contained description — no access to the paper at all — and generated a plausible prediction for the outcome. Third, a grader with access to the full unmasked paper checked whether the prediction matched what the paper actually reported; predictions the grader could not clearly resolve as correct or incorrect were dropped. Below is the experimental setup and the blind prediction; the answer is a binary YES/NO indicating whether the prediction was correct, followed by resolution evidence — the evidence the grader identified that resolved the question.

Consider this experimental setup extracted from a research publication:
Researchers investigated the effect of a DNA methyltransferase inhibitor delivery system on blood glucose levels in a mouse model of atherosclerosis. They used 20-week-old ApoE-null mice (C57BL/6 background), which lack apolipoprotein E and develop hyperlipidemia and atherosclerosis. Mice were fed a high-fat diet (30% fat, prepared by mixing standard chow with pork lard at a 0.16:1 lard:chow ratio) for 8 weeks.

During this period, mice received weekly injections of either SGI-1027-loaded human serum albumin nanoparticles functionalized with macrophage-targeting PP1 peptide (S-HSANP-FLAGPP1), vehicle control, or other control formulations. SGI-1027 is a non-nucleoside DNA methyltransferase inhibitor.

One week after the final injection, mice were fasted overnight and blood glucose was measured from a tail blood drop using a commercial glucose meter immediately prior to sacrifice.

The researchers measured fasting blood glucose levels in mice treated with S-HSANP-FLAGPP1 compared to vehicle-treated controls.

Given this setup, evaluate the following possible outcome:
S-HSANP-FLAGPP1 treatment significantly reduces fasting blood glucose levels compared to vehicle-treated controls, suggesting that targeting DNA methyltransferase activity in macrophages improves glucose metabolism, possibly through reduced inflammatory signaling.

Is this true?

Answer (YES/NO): NO